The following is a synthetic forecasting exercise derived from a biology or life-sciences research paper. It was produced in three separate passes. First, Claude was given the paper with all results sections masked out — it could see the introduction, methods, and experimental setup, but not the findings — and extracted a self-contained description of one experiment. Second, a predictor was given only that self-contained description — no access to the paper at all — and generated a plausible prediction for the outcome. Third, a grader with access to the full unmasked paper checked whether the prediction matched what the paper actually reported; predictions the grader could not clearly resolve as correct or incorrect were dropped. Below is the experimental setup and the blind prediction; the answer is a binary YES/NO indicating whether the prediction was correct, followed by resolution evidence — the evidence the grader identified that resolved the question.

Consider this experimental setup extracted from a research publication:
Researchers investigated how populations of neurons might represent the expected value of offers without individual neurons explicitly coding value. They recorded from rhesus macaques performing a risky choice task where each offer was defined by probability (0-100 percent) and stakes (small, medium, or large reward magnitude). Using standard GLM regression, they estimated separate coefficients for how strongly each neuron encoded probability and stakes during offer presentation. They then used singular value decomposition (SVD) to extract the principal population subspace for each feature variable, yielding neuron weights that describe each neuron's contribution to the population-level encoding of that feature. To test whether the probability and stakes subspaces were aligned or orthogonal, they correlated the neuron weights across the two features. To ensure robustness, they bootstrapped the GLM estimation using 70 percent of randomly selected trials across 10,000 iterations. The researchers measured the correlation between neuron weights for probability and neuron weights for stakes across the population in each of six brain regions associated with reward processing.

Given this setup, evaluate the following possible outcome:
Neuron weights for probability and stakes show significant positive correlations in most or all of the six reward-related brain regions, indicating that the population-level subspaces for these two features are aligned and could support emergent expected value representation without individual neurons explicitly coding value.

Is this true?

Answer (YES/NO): YES